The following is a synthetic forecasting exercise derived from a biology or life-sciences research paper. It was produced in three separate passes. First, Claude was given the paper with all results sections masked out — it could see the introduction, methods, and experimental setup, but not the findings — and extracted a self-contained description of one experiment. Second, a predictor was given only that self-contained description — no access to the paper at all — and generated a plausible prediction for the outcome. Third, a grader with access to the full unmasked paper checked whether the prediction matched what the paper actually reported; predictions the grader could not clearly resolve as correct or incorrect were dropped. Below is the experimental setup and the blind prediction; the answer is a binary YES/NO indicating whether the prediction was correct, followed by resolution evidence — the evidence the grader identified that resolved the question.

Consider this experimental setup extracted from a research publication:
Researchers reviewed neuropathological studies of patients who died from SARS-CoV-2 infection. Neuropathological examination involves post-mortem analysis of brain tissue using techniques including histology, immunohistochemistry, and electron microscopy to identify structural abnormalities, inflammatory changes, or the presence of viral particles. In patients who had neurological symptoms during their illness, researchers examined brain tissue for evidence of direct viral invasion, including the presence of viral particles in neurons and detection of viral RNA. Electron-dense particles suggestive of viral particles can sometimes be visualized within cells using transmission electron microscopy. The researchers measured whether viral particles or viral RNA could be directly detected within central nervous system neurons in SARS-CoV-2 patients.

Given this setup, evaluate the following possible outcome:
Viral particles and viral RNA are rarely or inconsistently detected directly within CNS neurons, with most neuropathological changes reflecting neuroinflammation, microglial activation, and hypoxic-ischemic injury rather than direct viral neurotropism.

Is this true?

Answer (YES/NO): YES